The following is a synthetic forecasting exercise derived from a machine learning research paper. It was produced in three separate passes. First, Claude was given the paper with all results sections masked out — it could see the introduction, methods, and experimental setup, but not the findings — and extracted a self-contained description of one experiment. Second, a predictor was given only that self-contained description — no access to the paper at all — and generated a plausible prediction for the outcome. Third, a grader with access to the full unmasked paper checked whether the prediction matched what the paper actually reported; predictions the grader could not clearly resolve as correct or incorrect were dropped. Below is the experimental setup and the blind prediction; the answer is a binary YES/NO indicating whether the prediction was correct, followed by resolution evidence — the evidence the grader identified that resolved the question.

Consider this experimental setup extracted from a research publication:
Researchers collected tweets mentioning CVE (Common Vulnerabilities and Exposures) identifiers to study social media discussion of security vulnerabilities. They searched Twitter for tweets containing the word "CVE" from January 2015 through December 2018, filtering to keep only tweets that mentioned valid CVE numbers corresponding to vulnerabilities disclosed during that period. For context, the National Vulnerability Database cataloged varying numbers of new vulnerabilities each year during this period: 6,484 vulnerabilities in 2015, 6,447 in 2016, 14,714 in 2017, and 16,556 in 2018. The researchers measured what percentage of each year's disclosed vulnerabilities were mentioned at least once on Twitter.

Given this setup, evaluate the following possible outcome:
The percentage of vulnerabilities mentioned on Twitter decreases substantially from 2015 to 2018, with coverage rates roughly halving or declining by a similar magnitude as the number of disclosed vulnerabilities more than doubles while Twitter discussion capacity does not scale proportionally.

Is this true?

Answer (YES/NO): NO